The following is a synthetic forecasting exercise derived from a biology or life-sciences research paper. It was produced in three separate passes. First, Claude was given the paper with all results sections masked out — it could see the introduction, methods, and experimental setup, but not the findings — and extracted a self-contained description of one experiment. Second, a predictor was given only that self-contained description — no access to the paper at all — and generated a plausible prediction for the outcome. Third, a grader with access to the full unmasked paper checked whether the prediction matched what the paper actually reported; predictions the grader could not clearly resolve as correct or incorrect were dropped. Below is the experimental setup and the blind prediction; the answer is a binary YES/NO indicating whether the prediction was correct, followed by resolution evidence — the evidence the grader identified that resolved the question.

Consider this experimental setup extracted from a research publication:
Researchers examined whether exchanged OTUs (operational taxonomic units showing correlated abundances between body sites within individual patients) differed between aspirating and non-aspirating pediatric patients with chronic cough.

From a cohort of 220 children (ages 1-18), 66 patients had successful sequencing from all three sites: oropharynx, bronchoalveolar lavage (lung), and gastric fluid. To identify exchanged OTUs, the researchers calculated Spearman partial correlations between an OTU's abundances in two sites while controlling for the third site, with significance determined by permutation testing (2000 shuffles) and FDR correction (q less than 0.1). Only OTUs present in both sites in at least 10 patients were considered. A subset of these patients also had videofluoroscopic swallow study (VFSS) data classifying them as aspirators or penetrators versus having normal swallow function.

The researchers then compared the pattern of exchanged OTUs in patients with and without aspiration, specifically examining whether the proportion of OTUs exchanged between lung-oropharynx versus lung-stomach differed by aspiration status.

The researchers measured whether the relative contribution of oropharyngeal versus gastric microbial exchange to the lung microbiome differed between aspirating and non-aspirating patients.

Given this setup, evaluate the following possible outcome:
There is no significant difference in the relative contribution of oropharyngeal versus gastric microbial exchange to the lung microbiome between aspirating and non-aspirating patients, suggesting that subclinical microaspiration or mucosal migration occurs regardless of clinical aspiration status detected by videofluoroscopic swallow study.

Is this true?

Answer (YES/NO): NO